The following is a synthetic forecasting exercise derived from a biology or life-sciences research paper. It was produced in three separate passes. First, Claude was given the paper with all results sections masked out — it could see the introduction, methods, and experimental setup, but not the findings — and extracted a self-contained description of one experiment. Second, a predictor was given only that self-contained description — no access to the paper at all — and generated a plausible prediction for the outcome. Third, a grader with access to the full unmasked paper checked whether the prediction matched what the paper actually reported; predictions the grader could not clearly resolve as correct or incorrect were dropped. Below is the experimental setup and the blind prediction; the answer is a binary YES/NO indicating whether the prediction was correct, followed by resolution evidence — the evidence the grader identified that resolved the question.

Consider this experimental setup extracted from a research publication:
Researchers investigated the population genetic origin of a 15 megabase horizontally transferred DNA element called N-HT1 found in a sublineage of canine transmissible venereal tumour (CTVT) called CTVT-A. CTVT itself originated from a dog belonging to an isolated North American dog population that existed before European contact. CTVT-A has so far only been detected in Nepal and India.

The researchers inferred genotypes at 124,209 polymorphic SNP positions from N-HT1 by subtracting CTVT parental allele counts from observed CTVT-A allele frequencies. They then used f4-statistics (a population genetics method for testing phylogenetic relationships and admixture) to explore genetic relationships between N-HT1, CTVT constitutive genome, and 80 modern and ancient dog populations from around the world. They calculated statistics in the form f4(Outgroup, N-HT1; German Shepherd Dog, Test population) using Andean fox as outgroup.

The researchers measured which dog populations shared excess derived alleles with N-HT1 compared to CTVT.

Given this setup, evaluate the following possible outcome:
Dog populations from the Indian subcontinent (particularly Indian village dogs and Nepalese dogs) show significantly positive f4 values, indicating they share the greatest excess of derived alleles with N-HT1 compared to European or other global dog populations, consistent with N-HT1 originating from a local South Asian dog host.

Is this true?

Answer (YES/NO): NO